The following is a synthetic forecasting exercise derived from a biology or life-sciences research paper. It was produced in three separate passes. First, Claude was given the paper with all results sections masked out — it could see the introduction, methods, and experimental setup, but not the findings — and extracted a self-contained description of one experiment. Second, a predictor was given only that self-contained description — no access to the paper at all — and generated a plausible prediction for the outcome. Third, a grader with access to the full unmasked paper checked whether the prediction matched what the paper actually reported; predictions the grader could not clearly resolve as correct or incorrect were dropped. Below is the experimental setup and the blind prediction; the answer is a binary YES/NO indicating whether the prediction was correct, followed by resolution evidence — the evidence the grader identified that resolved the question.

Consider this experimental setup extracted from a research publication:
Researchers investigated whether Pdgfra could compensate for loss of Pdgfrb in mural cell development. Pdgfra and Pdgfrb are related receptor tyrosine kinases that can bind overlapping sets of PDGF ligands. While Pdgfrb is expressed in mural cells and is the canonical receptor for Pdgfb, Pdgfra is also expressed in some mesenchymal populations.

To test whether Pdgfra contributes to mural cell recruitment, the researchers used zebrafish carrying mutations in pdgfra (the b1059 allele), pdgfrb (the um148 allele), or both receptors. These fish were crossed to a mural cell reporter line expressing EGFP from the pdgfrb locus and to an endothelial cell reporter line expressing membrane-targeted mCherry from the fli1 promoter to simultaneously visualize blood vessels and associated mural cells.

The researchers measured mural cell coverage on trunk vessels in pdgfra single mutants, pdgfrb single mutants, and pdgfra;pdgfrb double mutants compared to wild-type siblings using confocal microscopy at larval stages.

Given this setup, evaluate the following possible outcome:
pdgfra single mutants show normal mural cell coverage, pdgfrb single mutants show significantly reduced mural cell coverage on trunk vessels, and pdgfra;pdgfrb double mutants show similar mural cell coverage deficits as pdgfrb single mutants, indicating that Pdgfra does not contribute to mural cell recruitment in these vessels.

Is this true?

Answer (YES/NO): NO